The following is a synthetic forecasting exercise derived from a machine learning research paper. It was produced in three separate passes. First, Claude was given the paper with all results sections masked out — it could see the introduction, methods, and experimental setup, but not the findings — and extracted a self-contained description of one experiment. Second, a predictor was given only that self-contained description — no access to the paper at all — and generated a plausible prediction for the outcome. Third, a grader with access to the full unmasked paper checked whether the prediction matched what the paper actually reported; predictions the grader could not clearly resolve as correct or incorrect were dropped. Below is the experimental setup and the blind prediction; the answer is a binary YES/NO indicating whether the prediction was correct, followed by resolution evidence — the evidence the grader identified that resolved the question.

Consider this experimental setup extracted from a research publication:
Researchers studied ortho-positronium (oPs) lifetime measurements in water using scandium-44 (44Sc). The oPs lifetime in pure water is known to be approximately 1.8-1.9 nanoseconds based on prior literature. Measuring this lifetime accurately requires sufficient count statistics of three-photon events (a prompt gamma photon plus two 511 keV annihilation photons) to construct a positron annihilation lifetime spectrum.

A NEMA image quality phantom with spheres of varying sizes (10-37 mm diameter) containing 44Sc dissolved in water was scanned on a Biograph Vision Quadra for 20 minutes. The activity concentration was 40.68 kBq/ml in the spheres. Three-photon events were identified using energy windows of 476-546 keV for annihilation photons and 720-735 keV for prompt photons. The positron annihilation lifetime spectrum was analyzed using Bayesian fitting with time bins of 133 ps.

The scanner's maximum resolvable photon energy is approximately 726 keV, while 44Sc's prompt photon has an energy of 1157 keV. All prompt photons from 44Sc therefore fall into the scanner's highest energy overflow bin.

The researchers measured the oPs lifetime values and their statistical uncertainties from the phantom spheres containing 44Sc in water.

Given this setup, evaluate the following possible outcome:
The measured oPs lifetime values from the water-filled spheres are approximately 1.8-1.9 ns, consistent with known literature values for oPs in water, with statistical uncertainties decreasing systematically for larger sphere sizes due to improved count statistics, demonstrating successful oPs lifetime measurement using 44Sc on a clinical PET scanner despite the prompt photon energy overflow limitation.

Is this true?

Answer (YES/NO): NO